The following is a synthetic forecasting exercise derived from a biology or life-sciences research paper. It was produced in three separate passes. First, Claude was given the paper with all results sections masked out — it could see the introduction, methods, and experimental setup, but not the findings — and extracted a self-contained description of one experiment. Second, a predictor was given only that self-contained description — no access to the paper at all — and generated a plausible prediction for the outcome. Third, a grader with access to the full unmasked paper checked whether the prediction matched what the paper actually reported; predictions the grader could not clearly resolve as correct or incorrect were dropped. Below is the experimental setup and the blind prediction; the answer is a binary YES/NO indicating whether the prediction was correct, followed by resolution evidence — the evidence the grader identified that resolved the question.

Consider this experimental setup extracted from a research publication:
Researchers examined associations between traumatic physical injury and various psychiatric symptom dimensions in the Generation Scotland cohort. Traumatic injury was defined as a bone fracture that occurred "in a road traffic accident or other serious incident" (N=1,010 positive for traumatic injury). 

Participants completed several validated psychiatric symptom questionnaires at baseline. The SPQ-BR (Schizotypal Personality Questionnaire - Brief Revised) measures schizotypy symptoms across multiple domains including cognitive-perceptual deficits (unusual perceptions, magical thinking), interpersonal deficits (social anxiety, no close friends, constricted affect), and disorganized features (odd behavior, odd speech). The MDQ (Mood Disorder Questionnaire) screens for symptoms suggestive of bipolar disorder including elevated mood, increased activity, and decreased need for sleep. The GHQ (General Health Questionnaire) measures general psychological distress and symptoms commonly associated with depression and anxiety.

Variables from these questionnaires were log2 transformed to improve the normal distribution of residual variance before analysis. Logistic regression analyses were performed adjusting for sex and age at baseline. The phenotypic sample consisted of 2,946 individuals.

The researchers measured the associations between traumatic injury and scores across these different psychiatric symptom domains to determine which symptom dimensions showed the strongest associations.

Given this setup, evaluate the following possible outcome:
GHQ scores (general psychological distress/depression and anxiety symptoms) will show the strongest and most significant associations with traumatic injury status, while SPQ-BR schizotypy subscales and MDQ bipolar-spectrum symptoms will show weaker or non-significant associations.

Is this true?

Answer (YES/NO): NO